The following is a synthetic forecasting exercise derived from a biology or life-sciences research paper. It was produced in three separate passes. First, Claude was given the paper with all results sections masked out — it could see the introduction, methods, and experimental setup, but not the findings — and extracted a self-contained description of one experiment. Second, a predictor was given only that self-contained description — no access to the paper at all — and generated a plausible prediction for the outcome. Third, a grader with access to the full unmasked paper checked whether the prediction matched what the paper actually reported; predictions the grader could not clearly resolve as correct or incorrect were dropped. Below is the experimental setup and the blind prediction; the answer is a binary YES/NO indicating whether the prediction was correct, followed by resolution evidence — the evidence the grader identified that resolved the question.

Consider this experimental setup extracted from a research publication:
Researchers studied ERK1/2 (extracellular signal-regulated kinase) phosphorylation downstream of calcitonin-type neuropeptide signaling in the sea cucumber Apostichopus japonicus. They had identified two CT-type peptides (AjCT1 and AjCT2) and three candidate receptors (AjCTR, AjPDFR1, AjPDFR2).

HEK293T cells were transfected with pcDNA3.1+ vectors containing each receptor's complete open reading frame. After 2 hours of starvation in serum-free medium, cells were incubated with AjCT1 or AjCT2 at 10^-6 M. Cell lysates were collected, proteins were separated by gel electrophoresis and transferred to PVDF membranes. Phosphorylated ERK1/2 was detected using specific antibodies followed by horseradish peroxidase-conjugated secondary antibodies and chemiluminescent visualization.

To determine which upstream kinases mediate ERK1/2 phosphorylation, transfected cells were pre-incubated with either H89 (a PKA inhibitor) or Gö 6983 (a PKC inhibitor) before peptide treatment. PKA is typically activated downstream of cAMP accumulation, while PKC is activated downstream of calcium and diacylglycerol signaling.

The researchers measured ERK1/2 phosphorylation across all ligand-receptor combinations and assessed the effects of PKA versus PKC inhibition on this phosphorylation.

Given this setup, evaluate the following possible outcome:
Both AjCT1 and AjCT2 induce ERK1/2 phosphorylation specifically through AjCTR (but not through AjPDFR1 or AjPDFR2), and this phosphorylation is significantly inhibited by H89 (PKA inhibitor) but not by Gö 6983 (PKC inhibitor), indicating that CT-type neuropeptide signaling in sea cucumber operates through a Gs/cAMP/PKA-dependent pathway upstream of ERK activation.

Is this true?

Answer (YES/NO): NO